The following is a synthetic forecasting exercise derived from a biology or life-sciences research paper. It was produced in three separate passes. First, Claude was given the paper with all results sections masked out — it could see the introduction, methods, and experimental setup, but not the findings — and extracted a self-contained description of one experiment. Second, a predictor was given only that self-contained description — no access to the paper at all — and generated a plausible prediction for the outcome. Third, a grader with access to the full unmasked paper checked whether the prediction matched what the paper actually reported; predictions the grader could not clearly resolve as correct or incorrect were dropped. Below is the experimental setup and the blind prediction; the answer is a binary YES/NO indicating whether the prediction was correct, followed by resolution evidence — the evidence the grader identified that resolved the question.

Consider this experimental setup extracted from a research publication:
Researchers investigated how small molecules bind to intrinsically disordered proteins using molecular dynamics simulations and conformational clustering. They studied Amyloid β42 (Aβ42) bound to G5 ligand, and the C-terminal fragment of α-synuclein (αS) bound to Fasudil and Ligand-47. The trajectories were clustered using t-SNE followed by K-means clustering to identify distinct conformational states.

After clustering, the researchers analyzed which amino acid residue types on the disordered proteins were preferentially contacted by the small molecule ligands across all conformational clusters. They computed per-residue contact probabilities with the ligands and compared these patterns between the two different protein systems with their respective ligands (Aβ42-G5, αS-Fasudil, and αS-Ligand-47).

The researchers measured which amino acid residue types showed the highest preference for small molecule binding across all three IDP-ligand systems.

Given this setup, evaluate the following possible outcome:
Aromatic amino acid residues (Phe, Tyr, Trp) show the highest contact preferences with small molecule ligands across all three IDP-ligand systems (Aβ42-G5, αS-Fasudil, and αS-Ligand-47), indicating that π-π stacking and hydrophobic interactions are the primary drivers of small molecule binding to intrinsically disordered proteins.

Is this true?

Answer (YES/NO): NO